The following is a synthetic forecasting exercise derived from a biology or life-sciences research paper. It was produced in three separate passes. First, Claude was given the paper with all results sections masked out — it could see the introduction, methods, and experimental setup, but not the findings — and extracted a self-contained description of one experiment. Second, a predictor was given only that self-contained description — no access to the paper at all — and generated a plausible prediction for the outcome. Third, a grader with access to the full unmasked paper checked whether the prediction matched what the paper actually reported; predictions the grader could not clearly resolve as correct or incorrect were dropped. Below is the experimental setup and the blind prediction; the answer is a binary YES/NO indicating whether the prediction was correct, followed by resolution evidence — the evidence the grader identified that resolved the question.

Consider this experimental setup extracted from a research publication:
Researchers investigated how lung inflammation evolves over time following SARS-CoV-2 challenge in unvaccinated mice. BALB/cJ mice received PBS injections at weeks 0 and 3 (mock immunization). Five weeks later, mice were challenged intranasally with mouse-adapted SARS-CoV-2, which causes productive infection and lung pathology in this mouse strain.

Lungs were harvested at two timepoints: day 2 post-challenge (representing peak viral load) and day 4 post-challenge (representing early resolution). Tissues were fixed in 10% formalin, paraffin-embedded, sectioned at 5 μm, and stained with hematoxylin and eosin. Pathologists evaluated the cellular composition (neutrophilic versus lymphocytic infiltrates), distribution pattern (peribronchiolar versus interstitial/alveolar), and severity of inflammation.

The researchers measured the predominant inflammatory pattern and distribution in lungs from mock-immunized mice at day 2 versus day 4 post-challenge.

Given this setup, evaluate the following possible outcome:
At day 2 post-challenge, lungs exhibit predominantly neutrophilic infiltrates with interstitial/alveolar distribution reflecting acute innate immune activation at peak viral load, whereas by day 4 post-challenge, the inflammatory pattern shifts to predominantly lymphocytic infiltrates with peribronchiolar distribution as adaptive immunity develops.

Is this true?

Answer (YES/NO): NO